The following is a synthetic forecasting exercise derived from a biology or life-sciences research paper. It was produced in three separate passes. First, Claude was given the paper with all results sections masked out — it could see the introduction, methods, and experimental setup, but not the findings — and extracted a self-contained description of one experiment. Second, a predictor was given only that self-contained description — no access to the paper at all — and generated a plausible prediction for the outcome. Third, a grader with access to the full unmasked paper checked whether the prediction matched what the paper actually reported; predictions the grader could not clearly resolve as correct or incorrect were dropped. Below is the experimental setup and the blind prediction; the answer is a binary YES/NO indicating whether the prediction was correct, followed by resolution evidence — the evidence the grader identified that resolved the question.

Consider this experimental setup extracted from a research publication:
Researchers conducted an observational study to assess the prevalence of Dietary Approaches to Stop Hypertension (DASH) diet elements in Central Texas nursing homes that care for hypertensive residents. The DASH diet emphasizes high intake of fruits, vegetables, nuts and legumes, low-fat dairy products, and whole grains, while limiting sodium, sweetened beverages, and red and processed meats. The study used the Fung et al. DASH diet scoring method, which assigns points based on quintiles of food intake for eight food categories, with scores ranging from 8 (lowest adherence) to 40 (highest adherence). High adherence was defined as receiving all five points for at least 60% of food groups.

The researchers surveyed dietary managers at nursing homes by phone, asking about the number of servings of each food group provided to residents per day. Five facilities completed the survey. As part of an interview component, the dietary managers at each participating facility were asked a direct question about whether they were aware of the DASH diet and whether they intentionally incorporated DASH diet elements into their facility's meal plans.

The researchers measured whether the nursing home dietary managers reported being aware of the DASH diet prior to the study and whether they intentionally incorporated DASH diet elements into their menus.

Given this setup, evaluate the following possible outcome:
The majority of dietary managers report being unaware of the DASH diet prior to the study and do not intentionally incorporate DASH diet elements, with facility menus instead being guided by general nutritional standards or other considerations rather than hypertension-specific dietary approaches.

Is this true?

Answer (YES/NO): YES